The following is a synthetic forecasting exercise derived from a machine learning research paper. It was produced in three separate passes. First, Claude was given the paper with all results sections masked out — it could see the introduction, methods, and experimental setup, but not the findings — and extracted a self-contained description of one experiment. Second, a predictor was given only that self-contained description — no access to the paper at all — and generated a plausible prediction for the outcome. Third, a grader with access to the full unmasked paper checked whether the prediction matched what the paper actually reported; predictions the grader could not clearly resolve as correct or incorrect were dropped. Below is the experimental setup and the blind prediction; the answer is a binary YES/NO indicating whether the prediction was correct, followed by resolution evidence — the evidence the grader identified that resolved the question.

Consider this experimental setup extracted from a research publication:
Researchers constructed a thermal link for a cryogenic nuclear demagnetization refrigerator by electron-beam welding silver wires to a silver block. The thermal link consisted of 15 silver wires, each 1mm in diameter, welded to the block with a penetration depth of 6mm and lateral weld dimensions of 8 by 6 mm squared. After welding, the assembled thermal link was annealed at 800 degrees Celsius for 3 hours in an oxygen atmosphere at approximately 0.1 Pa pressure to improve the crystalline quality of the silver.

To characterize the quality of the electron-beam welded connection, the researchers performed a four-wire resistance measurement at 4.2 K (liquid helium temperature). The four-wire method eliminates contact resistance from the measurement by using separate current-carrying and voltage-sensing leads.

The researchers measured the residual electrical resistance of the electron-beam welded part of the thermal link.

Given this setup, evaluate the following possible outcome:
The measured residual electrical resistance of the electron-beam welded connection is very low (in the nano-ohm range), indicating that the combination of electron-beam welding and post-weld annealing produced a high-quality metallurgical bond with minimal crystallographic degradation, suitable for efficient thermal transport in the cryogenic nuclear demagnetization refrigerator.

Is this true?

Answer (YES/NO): YES